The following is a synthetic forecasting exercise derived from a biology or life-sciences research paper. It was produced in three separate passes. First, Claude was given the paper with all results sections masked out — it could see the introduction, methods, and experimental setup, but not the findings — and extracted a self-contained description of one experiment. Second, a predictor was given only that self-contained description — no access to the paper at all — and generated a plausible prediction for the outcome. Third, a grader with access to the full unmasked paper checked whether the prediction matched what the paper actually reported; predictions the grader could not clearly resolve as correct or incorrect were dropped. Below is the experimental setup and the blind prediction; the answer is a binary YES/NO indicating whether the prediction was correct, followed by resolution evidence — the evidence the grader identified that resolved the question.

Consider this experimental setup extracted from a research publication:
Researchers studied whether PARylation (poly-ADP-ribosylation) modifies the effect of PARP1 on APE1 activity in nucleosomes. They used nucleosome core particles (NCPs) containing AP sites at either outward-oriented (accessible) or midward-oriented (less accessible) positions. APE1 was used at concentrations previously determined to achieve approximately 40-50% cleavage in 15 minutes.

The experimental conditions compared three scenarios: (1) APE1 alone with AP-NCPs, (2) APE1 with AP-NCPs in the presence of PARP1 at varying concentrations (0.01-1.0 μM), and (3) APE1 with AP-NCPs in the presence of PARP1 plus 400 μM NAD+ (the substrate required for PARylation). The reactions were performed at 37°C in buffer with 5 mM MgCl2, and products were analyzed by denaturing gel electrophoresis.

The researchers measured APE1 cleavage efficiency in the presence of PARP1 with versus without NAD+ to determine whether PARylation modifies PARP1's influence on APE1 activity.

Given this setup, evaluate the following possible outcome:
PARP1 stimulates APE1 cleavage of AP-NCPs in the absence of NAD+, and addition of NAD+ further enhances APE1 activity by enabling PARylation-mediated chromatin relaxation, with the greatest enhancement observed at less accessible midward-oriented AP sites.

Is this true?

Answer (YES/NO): NO